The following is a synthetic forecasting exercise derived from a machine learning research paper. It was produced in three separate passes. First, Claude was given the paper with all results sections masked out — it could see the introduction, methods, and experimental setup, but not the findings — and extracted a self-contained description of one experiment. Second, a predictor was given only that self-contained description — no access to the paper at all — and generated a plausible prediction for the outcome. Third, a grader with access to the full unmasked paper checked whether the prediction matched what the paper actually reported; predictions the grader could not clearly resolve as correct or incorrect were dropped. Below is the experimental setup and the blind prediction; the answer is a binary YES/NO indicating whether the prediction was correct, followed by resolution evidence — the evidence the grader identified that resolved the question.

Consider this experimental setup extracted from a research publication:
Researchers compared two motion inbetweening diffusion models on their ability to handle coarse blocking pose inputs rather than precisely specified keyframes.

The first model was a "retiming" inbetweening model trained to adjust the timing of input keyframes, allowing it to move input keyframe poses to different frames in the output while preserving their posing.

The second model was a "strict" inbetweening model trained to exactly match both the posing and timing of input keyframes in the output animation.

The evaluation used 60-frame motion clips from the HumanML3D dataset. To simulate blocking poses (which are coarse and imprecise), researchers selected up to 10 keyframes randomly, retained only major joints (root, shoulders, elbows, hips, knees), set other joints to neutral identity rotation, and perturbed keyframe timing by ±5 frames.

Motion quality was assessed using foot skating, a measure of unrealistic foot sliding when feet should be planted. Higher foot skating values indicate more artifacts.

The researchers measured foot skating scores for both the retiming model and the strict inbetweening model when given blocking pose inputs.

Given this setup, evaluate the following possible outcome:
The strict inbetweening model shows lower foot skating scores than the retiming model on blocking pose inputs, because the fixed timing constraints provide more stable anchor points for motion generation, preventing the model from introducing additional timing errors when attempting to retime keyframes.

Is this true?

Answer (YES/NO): NO